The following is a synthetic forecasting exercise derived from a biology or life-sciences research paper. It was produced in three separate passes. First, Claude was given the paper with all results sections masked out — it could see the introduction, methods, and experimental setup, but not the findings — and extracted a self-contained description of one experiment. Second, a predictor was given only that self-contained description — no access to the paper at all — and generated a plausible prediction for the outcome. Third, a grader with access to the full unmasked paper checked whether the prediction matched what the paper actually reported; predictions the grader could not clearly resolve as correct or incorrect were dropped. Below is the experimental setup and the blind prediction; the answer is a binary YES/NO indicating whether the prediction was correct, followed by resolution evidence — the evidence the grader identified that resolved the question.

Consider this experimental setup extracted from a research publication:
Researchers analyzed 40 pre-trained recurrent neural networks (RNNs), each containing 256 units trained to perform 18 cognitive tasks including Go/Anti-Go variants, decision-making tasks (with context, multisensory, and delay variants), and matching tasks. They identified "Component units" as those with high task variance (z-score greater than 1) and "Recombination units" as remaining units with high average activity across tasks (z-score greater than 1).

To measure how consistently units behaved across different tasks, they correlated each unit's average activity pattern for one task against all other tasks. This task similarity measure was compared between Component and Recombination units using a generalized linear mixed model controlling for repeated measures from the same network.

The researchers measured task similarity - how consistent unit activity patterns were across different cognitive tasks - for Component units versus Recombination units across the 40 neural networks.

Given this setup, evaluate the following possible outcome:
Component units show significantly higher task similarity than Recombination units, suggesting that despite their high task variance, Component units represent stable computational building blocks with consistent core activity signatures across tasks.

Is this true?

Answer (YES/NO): NO